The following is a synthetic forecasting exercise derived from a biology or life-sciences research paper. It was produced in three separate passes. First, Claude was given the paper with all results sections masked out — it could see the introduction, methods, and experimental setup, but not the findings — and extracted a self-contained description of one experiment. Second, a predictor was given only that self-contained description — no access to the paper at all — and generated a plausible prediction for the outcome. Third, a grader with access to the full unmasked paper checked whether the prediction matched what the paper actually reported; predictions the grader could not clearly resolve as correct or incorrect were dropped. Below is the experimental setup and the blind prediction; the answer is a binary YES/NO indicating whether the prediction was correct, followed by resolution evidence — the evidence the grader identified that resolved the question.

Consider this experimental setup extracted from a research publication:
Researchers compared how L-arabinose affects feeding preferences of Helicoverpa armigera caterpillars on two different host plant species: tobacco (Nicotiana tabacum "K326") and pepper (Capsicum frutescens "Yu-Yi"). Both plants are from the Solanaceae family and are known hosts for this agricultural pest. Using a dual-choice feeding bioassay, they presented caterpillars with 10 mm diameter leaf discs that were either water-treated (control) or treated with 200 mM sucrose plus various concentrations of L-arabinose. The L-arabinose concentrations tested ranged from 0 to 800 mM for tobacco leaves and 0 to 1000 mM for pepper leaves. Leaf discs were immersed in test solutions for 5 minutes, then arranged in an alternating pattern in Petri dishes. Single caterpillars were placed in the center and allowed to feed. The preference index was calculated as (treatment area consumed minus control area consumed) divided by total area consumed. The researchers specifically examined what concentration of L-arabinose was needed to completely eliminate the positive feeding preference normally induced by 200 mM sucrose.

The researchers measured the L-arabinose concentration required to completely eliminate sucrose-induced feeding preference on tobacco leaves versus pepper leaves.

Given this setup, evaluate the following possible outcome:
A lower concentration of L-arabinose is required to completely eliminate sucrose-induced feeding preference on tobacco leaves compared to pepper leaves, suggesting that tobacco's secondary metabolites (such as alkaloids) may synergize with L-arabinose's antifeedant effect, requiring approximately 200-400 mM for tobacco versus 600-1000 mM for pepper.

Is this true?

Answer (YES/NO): NO